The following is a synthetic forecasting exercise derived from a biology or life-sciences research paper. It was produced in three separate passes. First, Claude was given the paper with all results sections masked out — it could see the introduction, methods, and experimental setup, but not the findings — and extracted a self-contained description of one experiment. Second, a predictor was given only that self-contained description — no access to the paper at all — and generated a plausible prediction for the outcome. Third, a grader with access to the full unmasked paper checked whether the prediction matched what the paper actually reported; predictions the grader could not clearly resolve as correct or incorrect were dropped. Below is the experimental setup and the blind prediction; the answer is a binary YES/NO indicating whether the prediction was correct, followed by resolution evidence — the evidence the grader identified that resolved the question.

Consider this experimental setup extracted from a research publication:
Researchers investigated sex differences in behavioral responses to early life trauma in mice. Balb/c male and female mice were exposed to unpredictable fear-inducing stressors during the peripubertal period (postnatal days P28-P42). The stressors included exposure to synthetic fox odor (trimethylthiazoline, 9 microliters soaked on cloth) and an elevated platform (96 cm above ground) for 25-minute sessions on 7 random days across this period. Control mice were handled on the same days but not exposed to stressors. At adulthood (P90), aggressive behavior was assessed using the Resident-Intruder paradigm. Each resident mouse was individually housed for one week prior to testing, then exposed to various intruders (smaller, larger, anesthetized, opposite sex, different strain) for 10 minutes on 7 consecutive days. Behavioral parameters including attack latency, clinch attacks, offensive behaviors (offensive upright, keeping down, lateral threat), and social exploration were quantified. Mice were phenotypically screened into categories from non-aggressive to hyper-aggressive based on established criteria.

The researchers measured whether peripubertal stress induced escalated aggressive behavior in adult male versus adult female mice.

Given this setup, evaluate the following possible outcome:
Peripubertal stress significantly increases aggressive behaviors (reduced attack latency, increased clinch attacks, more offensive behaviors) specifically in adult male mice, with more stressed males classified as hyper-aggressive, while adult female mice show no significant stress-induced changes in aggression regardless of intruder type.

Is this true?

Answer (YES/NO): YES